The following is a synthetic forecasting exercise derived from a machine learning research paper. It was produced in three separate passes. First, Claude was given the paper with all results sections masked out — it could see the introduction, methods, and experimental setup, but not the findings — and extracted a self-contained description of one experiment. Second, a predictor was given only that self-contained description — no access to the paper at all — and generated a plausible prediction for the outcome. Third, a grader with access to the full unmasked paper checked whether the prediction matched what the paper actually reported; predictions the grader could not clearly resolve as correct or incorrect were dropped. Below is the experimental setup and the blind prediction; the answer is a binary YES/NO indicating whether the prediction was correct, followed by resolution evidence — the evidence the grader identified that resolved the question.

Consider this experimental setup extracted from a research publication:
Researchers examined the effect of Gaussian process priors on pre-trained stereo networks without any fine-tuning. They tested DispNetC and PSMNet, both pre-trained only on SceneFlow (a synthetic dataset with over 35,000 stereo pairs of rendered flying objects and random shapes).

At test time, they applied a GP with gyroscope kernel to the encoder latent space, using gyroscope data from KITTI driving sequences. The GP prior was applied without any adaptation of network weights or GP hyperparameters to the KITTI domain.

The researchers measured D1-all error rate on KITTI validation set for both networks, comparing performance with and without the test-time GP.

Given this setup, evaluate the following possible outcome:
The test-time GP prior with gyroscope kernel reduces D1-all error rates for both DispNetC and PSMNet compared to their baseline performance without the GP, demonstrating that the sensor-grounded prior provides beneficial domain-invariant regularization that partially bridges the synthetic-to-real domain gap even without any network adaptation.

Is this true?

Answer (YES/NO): NO